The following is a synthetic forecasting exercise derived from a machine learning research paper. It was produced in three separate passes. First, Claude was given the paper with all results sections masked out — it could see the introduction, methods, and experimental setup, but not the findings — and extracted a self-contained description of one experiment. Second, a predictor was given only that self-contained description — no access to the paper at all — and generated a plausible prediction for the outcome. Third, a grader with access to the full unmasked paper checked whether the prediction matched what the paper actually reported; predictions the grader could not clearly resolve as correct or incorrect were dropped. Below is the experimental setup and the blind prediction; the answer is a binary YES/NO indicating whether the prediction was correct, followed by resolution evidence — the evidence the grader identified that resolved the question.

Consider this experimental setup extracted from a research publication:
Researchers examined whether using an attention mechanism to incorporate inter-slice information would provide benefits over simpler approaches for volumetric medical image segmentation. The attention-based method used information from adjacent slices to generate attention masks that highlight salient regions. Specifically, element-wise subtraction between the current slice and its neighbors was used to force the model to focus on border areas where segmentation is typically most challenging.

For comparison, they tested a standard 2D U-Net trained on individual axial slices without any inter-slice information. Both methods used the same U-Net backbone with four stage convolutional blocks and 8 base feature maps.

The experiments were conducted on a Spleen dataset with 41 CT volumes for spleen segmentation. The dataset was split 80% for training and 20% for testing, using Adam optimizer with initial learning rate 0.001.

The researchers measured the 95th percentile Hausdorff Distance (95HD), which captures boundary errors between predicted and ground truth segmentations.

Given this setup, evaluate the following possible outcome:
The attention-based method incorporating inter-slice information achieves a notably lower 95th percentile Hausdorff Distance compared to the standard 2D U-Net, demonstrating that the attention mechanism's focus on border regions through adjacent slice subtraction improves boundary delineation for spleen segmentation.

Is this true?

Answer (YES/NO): NO